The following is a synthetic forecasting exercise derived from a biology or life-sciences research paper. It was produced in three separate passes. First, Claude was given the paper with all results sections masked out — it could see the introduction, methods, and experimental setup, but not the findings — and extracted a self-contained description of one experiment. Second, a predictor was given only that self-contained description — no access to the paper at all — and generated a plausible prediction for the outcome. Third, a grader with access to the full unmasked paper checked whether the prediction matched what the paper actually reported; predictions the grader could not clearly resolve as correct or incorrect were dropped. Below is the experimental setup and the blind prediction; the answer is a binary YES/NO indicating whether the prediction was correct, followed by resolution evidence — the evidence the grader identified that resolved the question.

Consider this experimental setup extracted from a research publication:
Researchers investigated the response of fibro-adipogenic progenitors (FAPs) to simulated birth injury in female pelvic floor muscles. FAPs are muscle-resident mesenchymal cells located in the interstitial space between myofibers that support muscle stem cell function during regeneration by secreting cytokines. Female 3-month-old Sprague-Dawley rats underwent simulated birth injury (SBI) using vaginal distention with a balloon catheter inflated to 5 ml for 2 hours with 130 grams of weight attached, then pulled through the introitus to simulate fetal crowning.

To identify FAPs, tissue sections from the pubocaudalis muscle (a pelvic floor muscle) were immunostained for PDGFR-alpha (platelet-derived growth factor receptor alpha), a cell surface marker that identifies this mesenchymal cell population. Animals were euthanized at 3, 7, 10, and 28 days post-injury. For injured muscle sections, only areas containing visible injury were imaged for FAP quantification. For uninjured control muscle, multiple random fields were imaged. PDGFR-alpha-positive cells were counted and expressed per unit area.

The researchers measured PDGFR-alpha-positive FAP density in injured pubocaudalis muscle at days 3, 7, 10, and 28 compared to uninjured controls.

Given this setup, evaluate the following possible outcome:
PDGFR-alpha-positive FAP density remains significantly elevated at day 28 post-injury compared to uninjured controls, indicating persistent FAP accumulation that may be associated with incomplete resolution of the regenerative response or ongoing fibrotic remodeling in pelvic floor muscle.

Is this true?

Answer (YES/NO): NO